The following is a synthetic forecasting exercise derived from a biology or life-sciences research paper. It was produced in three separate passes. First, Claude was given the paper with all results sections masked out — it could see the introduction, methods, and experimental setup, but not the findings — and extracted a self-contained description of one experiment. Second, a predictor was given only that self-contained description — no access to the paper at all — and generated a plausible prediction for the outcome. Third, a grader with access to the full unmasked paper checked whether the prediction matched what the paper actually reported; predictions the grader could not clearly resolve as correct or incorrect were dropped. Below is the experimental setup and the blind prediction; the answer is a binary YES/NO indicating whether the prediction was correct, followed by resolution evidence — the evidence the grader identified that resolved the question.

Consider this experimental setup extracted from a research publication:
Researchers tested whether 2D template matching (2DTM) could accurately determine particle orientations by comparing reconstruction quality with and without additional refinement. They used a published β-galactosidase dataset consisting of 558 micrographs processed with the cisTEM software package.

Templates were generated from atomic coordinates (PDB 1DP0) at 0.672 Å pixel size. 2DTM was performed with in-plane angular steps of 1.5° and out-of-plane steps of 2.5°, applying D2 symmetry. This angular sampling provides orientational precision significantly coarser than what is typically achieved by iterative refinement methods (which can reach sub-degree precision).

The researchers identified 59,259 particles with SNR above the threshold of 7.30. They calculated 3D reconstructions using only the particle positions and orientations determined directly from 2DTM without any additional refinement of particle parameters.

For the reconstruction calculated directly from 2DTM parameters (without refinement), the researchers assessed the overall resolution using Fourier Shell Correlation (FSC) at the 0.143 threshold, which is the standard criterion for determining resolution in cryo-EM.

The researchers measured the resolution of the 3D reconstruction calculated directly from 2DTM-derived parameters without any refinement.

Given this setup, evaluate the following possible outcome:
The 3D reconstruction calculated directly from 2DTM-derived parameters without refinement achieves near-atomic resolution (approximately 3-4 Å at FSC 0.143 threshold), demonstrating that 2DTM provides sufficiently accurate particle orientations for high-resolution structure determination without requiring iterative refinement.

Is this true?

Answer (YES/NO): NO